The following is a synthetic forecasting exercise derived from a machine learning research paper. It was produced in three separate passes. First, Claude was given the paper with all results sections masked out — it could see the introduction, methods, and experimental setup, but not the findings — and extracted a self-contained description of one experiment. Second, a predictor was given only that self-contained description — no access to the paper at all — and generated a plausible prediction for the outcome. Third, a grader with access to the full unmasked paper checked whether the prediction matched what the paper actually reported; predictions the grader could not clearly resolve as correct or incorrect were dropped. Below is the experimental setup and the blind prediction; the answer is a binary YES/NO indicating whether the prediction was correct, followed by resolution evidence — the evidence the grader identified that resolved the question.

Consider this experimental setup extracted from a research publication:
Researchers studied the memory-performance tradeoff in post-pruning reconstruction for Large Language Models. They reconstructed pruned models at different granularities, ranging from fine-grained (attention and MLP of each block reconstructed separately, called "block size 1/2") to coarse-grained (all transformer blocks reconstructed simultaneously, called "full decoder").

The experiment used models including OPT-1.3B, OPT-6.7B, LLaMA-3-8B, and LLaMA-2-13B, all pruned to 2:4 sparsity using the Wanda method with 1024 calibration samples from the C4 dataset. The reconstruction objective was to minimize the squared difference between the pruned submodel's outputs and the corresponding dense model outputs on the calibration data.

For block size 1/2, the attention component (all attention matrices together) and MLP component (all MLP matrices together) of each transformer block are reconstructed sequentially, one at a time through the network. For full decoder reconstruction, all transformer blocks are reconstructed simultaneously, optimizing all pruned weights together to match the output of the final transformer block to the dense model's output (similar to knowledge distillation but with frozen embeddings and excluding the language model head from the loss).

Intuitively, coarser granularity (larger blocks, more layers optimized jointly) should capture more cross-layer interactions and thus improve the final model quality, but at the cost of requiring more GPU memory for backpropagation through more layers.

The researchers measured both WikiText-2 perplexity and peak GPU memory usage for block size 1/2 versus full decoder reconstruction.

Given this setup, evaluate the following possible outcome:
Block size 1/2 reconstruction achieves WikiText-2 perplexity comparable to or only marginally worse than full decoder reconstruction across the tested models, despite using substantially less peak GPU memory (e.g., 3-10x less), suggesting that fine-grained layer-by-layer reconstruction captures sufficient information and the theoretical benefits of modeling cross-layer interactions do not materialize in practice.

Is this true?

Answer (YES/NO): NO